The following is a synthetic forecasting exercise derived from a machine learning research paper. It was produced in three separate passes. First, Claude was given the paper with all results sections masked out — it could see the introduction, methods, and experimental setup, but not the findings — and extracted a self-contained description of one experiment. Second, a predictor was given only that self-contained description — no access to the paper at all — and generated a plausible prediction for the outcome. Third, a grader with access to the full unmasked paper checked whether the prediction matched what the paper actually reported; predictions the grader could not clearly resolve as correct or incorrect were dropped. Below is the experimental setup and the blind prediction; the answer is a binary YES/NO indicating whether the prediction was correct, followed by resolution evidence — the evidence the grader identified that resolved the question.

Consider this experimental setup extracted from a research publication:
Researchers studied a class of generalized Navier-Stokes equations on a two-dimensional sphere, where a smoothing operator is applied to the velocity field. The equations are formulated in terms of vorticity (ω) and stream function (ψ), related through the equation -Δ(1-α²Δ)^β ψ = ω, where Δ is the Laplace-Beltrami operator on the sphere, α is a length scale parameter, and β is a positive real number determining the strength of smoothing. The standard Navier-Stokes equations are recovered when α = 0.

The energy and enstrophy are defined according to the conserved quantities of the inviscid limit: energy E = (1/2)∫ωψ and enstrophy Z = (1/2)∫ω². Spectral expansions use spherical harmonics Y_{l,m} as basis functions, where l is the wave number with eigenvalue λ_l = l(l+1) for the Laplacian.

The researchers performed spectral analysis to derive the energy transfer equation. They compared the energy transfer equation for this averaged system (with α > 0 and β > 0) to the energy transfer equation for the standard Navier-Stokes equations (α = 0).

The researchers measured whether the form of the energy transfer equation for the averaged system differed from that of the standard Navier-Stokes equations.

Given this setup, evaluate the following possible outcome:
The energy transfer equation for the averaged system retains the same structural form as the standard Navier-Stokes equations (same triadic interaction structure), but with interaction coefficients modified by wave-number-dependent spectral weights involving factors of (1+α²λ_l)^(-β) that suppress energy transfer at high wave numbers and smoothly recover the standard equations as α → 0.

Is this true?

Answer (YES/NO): NO